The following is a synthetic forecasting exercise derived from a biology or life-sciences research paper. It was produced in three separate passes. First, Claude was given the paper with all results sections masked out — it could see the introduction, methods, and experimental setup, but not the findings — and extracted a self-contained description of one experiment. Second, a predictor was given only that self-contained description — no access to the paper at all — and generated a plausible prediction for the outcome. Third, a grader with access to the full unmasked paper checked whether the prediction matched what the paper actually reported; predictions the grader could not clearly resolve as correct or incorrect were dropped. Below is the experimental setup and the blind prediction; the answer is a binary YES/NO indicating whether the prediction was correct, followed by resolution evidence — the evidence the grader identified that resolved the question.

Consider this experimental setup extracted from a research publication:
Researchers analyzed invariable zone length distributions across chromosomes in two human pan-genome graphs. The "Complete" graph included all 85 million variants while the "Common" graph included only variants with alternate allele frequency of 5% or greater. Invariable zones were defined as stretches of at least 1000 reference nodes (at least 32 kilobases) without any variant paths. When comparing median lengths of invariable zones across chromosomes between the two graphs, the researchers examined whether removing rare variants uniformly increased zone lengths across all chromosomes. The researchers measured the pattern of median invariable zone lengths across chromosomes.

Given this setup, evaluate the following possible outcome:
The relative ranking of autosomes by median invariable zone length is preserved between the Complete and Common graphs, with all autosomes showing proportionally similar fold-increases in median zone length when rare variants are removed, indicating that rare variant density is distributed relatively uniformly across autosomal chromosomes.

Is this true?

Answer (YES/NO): NO